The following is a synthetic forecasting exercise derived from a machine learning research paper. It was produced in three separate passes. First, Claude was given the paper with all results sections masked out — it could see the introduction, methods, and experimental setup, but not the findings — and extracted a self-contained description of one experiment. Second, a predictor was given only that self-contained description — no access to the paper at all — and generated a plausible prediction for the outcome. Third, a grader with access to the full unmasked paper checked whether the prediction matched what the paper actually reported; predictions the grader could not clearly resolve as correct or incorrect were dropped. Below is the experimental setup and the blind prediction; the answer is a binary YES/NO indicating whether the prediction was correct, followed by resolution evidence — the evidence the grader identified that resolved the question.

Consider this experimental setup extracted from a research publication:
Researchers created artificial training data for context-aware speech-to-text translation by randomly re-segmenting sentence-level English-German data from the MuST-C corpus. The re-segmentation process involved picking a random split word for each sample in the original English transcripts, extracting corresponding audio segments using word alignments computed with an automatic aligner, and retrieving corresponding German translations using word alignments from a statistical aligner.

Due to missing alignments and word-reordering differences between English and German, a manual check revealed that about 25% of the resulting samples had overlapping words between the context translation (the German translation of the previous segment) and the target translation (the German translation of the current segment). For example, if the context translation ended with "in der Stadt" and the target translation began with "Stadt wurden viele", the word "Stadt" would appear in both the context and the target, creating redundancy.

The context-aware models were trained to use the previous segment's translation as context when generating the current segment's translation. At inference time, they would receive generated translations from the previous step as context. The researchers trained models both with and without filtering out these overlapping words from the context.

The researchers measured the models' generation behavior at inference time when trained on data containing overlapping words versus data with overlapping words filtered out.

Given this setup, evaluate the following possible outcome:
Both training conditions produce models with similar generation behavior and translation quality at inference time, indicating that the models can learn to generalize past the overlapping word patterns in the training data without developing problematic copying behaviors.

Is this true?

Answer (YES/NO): NO